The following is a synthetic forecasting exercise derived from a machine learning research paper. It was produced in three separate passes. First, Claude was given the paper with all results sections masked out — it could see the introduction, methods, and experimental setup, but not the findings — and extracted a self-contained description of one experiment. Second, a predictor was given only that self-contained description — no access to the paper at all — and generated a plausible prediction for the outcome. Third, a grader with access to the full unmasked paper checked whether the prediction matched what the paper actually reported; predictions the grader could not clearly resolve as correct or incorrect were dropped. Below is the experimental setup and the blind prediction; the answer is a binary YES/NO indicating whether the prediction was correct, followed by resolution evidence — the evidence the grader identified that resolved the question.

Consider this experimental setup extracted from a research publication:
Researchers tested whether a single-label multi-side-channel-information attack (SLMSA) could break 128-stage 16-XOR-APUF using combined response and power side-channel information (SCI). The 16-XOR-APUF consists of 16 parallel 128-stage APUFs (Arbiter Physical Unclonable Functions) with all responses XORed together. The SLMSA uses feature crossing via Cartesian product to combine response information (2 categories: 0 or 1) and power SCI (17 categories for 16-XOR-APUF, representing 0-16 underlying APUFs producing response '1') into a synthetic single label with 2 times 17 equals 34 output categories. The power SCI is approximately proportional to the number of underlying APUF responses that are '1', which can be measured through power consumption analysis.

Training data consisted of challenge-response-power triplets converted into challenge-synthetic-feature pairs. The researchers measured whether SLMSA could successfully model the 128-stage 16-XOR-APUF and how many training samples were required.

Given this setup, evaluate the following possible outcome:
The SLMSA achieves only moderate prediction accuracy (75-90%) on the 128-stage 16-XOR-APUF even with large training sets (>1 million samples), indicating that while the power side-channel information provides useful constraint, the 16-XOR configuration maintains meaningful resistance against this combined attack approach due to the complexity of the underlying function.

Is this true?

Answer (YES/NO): NO